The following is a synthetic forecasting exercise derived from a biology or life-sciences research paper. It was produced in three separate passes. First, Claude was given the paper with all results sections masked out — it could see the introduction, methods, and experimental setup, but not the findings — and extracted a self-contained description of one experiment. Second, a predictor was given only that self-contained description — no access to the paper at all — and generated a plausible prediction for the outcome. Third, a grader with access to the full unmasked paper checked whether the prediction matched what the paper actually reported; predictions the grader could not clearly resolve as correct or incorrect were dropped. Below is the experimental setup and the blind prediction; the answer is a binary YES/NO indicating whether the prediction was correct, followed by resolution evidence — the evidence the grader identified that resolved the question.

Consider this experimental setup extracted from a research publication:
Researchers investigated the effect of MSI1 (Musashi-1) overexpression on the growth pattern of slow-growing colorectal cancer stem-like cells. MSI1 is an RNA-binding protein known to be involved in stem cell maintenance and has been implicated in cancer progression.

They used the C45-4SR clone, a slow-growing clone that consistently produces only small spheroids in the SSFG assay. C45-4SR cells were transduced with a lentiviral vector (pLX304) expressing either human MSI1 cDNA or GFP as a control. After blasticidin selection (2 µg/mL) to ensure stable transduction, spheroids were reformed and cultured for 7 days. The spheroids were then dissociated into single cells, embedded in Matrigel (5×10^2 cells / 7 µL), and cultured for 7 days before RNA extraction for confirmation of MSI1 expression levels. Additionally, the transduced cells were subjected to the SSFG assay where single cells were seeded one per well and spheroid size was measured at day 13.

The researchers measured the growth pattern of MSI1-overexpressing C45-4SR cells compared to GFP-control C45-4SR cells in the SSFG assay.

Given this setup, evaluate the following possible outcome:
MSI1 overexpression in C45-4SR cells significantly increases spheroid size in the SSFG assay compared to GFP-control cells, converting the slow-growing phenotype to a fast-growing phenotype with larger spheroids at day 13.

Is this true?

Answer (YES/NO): NO